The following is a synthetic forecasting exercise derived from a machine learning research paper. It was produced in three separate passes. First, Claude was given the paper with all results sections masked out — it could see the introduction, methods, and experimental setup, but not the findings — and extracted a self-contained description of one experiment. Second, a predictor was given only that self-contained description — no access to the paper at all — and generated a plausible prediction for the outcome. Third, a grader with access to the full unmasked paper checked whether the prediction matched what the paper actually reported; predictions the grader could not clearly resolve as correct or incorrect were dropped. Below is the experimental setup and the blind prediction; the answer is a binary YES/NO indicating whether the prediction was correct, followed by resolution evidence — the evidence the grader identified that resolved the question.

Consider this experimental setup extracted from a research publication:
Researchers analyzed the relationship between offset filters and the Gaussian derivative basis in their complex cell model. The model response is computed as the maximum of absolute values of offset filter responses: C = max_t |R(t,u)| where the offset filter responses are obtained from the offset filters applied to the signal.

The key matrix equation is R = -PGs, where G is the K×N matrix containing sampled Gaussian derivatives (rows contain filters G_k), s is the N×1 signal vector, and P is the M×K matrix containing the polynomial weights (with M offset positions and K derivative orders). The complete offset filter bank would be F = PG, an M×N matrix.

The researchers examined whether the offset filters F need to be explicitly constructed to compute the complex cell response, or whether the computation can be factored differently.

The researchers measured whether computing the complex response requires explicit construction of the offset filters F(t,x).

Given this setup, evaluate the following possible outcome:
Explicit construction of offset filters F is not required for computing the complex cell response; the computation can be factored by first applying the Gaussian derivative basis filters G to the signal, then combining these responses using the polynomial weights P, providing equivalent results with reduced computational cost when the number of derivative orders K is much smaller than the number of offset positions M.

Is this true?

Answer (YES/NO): YES